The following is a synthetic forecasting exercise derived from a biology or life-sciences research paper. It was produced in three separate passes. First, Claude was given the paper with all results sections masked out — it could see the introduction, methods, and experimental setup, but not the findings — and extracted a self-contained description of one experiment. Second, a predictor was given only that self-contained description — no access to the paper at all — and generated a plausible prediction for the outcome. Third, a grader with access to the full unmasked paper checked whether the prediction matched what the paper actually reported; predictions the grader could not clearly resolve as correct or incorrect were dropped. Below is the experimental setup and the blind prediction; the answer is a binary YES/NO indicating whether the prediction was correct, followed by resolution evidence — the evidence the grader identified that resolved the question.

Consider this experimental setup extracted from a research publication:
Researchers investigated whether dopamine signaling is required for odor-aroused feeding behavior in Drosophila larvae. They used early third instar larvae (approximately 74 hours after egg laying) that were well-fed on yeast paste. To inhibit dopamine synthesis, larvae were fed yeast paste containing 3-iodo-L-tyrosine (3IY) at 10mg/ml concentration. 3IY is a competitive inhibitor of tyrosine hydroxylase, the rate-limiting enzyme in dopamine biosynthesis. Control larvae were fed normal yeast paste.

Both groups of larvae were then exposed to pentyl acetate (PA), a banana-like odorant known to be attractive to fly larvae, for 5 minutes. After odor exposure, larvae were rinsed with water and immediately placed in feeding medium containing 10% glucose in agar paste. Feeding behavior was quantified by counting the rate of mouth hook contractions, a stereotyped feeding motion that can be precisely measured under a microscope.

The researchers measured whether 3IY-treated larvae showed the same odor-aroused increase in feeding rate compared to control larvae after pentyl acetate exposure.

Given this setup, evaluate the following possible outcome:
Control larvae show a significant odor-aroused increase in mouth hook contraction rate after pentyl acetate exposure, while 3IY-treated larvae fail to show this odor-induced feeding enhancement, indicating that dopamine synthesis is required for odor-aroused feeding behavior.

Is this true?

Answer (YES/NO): YES